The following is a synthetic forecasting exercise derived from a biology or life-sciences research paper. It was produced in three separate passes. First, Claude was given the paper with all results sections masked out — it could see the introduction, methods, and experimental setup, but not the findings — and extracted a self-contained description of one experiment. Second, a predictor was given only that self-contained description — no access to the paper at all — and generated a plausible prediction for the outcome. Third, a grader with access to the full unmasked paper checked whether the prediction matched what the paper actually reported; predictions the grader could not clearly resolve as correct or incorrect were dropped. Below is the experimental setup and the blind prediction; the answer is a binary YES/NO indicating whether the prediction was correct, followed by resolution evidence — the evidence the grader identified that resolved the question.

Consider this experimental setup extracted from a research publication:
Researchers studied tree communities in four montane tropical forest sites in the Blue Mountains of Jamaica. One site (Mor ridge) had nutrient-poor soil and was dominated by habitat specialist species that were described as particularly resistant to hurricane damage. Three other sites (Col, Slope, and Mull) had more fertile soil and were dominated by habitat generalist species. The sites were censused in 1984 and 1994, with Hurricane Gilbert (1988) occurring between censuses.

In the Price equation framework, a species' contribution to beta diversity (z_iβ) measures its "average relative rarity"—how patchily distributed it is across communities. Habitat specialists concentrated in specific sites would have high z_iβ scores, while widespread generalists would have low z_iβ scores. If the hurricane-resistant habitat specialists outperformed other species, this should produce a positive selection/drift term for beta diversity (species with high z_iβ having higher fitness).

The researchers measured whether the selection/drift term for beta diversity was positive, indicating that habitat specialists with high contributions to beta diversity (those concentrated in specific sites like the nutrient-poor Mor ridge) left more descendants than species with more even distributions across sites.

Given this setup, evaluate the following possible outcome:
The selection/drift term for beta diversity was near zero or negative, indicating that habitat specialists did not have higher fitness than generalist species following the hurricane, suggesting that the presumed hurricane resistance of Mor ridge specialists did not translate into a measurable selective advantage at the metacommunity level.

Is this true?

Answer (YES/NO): YES